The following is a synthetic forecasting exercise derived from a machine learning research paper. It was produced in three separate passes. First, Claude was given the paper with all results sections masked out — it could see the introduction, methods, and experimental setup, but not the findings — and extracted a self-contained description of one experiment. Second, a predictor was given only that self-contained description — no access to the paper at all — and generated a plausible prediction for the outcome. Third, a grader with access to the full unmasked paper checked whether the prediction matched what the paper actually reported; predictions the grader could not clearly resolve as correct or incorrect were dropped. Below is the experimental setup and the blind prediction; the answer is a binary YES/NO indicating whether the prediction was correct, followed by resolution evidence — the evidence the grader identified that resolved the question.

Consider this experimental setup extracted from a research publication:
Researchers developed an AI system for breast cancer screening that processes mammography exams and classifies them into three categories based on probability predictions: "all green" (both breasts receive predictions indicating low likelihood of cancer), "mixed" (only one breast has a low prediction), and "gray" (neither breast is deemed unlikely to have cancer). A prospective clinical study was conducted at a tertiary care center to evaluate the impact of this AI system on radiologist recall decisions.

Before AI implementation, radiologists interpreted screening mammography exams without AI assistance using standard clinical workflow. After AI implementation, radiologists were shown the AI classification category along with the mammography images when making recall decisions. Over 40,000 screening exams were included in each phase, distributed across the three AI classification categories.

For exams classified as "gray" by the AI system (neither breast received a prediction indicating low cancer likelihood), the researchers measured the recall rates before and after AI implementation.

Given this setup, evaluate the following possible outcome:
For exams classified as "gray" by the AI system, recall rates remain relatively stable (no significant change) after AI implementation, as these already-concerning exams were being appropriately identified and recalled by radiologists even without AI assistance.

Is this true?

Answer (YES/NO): NO